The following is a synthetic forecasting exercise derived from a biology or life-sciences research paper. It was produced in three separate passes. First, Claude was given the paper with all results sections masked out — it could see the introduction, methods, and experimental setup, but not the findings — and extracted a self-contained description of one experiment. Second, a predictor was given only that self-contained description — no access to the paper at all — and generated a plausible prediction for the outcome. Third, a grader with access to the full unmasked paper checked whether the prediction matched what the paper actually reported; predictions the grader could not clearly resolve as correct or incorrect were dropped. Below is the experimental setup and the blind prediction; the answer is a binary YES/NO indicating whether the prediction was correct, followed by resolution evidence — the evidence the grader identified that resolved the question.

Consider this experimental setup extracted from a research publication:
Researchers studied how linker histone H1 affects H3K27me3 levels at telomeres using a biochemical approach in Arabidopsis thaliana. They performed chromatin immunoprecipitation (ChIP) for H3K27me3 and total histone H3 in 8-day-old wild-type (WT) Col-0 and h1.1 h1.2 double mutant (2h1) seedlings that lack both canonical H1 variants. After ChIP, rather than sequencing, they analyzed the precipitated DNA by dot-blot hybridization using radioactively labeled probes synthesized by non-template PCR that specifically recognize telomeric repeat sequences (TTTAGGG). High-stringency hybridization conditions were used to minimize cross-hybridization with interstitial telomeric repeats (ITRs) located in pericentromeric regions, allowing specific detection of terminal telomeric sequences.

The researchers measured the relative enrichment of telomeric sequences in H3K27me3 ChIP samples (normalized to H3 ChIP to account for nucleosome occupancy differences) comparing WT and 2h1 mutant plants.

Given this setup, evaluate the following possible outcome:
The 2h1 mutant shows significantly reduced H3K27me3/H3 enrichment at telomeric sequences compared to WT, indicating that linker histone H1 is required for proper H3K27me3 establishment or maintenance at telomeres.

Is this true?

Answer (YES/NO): NO